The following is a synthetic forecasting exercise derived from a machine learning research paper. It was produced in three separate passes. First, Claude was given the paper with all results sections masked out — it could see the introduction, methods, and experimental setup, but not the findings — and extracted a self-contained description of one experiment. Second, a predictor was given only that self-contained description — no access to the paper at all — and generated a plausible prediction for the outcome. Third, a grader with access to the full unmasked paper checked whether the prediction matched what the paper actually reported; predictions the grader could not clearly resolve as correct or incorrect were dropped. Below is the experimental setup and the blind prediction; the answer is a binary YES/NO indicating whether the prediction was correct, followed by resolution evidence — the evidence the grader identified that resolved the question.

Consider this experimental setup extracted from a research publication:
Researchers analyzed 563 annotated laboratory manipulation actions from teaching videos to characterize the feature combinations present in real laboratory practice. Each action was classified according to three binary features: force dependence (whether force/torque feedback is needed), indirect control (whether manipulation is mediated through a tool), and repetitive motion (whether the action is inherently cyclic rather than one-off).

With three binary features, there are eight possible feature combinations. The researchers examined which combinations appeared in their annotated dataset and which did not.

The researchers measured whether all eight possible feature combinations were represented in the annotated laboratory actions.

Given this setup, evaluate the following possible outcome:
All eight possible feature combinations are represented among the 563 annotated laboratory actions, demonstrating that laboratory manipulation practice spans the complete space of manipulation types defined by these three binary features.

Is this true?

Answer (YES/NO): NO